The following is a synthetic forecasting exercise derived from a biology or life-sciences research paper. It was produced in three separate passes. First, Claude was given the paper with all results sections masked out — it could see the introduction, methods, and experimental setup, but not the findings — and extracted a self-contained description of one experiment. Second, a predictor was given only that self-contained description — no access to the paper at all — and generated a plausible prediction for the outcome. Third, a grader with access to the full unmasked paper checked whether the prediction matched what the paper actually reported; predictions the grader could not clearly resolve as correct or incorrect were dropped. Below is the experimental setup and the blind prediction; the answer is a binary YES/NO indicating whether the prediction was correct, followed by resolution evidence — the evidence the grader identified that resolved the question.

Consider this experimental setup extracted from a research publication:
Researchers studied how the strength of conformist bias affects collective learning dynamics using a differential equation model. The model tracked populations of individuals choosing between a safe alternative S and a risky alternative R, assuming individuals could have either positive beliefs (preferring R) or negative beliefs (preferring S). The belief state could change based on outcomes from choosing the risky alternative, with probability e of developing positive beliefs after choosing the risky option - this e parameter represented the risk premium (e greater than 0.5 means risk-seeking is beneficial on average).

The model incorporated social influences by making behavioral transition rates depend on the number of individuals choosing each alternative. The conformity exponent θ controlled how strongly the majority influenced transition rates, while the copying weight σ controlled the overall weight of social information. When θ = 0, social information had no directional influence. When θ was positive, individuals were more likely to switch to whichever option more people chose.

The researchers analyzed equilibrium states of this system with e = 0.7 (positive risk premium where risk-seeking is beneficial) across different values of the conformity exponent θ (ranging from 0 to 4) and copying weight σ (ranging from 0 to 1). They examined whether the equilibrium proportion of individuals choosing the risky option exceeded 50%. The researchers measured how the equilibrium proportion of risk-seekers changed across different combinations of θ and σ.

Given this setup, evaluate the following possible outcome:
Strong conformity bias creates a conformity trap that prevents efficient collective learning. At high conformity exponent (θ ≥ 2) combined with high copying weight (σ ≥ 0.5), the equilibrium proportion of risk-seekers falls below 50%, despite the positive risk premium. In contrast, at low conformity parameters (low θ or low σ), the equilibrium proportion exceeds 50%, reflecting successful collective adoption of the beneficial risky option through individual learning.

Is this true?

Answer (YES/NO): NO